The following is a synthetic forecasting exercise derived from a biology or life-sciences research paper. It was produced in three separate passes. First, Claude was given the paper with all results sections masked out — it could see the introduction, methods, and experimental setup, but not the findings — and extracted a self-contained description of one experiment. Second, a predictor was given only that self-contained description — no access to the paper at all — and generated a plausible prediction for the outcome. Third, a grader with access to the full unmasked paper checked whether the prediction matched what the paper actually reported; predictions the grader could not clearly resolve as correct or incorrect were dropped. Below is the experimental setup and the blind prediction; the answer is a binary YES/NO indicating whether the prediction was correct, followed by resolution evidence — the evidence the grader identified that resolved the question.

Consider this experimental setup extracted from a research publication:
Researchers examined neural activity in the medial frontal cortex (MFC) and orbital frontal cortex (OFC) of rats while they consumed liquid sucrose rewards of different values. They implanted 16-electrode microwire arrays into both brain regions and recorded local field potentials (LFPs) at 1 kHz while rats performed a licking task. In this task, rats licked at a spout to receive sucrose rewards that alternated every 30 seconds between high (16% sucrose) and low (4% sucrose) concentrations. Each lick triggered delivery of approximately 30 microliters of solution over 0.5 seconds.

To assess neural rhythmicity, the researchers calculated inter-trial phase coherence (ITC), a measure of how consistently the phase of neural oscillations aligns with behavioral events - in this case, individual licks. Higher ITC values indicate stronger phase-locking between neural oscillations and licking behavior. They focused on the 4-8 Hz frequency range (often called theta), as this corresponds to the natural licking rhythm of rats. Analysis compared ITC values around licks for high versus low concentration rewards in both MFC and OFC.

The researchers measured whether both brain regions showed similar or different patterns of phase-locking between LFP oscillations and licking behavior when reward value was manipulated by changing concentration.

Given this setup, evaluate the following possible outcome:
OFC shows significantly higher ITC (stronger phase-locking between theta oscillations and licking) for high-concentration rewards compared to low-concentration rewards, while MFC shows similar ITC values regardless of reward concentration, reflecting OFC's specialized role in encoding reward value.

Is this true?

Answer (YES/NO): NO